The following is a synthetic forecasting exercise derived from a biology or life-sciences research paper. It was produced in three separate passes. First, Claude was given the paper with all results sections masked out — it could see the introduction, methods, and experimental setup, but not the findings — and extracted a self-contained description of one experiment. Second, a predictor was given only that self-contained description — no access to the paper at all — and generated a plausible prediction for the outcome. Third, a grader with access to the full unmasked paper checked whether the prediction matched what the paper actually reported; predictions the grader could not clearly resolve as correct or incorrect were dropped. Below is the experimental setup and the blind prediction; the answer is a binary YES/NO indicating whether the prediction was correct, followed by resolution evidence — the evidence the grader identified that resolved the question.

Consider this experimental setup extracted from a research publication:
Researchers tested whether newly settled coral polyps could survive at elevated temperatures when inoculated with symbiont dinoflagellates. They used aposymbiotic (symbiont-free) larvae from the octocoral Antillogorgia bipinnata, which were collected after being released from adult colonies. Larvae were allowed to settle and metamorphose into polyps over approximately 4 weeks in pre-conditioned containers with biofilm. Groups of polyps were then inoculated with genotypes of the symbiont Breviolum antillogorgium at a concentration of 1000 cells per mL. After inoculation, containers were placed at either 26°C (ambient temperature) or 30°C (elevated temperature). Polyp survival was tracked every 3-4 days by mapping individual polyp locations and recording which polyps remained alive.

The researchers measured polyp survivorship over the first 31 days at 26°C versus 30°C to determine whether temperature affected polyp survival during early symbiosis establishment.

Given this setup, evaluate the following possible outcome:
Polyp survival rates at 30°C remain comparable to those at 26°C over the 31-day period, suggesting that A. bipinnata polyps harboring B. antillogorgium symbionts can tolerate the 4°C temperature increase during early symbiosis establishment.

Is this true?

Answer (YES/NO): YES